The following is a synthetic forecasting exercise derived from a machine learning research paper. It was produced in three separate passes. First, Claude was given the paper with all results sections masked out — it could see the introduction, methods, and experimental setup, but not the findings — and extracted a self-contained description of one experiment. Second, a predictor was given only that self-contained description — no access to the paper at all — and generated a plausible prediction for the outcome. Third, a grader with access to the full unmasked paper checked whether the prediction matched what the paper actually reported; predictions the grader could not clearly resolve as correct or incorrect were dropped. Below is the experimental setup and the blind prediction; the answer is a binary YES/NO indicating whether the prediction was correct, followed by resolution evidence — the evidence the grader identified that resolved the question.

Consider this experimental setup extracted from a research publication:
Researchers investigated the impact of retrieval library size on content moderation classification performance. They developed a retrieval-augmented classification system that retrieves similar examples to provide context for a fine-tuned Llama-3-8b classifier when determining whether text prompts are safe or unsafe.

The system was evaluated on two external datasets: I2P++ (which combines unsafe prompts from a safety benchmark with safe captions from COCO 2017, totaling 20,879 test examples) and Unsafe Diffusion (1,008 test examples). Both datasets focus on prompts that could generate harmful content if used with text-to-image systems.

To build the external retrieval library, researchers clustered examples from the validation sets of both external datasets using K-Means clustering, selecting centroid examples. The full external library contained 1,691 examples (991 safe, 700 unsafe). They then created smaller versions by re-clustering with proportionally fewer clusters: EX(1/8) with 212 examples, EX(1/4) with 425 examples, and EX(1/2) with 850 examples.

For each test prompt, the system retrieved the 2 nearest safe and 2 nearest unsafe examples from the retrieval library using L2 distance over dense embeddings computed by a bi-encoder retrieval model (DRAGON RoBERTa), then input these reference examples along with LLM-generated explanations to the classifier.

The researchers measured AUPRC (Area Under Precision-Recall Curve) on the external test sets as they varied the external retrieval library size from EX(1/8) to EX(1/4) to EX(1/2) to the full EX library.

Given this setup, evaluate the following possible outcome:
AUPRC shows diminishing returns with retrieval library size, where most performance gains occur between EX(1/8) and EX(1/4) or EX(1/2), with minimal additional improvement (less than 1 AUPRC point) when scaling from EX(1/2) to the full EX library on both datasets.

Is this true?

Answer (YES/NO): NO